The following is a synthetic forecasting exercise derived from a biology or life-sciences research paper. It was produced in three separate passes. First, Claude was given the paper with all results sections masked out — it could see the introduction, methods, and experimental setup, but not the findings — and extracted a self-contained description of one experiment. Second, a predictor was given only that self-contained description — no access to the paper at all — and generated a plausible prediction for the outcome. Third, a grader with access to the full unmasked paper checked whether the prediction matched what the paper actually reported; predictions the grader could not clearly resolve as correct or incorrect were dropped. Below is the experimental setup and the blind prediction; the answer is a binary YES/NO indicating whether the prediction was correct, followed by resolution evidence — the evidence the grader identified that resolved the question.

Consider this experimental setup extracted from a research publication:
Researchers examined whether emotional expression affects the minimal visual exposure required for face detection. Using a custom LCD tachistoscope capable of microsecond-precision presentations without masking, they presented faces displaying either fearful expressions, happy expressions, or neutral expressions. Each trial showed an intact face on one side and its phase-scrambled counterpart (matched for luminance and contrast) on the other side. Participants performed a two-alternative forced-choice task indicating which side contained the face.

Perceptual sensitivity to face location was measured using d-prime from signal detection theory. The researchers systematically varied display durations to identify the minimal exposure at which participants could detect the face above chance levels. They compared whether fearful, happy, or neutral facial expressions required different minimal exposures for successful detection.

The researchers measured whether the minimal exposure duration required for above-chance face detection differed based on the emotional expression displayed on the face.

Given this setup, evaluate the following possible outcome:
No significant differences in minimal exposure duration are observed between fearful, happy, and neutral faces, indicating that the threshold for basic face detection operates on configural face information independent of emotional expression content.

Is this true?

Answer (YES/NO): YES